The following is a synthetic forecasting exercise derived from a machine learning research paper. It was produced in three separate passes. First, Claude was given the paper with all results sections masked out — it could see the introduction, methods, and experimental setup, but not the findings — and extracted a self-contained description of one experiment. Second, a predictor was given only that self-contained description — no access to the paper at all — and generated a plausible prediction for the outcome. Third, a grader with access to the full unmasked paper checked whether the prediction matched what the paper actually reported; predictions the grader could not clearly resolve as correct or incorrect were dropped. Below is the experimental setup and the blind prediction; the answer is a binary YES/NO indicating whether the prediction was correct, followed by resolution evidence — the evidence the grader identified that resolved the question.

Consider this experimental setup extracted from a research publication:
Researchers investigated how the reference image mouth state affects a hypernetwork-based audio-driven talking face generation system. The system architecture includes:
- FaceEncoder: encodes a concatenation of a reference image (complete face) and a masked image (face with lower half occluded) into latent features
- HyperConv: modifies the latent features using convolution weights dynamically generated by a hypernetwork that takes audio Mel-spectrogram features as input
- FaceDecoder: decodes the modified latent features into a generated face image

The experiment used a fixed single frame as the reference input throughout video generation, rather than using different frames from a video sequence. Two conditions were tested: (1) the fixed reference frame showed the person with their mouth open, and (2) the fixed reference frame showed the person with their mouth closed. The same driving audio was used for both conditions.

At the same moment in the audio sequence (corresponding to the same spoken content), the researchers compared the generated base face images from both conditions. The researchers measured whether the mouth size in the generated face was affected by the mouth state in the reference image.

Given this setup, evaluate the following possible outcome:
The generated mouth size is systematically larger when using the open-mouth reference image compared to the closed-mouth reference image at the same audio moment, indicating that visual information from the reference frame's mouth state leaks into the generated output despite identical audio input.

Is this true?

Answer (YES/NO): YES